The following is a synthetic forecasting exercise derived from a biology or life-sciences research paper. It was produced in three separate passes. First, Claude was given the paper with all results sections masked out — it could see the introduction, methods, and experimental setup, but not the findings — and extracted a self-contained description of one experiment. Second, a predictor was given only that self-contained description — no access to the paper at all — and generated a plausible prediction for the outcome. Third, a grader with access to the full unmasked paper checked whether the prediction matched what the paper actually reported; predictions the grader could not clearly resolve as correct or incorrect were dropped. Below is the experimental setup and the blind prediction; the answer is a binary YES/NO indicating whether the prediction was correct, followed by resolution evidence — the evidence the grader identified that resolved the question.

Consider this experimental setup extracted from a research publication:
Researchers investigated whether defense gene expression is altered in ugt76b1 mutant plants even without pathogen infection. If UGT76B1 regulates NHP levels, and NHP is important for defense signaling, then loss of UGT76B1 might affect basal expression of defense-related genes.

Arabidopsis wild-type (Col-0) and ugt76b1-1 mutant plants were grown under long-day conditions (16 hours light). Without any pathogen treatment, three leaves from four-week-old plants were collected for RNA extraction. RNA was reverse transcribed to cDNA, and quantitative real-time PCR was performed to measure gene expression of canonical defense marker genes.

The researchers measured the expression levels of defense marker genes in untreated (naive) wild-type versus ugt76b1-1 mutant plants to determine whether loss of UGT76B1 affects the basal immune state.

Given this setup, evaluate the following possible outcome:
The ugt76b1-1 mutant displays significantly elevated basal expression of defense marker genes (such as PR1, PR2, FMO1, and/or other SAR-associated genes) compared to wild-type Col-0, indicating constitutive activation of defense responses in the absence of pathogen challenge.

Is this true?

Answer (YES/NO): YES